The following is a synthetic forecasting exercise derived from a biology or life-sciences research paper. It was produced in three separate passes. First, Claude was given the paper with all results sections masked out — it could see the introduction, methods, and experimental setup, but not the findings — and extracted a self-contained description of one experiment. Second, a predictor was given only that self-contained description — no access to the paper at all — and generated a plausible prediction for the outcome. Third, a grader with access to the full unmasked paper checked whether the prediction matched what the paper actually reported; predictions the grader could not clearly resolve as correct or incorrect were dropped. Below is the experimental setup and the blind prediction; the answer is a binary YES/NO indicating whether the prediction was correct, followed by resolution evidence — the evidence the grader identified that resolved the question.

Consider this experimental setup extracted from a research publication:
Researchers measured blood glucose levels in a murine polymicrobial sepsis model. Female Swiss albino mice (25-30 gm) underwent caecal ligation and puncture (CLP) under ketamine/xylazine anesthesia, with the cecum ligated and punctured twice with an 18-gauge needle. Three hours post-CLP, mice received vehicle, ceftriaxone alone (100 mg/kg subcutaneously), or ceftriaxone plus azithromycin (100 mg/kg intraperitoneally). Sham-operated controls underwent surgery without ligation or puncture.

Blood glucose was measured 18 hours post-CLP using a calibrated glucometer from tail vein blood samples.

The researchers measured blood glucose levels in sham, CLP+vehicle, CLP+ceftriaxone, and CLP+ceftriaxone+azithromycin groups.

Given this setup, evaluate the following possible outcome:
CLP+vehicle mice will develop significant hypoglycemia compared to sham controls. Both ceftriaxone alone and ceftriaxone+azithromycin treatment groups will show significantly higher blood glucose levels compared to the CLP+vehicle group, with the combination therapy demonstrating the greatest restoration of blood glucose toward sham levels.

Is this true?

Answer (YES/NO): YES